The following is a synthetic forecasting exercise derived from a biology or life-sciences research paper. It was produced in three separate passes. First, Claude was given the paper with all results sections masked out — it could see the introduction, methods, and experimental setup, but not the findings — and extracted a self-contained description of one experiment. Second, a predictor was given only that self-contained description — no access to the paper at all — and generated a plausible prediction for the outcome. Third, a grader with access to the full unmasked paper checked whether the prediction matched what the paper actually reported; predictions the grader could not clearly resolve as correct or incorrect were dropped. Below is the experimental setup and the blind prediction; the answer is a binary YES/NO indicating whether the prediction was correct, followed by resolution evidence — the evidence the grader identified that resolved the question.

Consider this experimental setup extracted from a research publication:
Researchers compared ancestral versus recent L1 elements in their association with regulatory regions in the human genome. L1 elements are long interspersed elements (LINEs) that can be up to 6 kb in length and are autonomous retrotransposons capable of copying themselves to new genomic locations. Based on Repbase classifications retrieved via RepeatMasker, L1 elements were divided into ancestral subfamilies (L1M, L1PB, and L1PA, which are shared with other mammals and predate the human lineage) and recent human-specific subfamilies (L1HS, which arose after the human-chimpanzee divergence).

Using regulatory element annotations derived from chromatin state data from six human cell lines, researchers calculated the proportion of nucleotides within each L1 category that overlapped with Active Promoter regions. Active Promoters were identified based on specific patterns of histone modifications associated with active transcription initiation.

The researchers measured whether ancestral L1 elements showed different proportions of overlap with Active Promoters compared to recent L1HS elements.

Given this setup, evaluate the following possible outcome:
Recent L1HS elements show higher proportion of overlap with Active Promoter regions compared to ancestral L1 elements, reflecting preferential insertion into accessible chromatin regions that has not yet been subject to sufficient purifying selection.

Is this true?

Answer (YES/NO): NO